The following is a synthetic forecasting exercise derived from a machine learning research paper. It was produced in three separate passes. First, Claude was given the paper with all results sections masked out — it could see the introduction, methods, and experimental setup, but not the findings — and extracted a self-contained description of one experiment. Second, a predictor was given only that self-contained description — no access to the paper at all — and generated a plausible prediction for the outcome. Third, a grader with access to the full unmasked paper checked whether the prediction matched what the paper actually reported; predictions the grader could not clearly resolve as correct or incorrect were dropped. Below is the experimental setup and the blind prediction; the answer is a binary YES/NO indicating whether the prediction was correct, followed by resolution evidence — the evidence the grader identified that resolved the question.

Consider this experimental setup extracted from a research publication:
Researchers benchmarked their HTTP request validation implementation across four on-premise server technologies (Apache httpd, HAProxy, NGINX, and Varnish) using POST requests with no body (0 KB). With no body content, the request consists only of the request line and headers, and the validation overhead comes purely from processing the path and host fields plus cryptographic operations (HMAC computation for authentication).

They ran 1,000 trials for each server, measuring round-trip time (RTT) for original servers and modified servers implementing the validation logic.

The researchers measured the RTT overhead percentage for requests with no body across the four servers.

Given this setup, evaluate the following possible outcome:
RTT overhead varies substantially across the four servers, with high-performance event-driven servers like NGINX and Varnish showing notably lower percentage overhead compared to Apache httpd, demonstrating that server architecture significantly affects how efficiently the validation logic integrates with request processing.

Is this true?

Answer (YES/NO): NO